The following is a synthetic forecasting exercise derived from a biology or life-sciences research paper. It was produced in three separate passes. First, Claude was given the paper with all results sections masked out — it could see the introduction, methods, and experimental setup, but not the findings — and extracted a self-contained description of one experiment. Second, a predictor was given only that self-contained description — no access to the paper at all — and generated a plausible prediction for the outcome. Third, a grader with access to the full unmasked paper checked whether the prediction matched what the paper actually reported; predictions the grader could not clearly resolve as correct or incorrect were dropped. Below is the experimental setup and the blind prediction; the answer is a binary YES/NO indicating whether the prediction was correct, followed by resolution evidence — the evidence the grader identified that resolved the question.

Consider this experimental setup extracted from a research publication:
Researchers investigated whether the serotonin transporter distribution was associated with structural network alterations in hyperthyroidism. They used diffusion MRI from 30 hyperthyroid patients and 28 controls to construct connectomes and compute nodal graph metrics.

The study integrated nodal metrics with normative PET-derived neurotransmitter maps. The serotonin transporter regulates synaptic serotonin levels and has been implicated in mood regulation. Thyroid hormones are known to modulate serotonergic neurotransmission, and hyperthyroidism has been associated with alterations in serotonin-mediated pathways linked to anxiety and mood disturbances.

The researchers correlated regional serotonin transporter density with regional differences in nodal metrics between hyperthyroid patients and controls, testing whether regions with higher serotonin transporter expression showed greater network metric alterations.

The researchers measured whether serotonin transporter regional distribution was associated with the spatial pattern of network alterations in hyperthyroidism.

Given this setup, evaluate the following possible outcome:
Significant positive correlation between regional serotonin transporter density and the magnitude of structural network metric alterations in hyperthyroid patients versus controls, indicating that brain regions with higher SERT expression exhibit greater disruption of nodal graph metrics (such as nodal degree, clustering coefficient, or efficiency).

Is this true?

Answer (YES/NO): NO